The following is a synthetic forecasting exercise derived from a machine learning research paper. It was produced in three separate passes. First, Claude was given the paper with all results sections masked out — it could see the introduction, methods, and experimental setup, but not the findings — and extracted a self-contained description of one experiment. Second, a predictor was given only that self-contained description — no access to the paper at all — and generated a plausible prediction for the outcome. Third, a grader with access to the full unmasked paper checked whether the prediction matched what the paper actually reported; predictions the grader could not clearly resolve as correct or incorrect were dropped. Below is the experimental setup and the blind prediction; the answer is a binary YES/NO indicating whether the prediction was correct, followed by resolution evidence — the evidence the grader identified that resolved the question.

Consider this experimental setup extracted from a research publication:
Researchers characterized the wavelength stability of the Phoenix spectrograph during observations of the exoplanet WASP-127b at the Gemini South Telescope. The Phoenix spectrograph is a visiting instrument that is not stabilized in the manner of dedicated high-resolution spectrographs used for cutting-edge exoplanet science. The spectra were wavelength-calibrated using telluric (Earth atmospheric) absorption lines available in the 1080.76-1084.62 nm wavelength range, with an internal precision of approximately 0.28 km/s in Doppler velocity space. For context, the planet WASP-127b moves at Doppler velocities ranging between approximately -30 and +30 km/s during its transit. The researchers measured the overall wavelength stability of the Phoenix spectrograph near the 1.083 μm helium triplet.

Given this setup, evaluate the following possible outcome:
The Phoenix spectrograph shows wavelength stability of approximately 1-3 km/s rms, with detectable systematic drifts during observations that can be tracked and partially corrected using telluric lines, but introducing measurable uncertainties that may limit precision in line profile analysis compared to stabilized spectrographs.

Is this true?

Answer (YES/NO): YES